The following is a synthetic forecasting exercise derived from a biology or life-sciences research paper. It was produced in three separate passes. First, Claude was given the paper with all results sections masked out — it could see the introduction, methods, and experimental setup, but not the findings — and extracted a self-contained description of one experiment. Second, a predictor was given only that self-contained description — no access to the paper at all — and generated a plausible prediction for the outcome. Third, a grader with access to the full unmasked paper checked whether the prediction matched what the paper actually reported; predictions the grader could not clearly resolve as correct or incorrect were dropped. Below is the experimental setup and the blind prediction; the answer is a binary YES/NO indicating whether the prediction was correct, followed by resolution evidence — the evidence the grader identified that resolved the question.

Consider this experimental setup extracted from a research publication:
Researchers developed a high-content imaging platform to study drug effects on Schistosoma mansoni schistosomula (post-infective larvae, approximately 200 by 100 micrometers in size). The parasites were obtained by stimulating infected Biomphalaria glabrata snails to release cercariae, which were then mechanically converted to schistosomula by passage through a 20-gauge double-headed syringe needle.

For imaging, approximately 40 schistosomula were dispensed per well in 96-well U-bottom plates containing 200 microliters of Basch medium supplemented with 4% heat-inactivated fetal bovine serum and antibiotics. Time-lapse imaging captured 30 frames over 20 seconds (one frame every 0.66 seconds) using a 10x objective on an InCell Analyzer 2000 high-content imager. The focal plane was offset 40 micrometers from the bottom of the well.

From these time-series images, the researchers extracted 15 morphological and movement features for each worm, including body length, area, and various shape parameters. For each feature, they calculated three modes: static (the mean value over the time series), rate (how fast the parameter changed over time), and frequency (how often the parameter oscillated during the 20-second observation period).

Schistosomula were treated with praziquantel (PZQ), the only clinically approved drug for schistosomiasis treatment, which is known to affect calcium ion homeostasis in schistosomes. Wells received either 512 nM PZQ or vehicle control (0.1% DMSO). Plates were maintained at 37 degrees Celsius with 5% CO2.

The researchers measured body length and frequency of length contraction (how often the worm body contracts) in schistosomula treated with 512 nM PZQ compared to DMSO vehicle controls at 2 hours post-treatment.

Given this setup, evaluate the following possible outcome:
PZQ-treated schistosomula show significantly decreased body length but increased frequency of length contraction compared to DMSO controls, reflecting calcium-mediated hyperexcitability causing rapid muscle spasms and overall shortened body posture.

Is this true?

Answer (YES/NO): YES